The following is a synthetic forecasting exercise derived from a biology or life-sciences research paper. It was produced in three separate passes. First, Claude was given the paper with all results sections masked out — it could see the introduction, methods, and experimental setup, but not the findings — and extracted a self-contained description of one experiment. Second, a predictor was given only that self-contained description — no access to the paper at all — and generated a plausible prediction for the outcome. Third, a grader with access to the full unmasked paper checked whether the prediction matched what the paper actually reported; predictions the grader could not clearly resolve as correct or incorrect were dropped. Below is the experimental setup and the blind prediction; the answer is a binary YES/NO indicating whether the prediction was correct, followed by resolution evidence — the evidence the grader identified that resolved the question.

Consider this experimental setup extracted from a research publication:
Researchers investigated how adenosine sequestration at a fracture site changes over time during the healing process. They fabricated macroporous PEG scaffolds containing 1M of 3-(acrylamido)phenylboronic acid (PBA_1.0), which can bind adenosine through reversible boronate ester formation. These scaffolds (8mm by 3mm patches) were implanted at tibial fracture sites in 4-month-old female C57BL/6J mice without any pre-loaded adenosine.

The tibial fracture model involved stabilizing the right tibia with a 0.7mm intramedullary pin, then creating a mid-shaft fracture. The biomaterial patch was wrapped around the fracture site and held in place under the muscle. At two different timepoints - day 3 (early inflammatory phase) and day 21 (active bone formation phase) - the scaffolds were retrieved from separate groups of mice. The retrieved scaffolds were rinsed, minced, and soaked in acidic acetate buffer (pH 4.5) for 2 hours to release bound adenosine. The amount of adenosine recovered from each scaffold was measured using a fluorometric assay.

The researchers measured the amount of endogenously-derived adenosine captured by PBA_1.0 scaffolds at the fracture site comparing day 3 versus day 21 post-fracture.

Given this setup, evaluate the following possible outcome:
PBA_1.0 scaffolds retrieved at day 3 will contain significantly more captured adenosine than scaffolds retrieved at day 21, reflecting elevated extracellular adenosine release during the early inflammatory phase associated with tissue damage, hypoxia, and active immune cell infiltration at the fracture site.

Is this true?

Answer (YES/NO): YES